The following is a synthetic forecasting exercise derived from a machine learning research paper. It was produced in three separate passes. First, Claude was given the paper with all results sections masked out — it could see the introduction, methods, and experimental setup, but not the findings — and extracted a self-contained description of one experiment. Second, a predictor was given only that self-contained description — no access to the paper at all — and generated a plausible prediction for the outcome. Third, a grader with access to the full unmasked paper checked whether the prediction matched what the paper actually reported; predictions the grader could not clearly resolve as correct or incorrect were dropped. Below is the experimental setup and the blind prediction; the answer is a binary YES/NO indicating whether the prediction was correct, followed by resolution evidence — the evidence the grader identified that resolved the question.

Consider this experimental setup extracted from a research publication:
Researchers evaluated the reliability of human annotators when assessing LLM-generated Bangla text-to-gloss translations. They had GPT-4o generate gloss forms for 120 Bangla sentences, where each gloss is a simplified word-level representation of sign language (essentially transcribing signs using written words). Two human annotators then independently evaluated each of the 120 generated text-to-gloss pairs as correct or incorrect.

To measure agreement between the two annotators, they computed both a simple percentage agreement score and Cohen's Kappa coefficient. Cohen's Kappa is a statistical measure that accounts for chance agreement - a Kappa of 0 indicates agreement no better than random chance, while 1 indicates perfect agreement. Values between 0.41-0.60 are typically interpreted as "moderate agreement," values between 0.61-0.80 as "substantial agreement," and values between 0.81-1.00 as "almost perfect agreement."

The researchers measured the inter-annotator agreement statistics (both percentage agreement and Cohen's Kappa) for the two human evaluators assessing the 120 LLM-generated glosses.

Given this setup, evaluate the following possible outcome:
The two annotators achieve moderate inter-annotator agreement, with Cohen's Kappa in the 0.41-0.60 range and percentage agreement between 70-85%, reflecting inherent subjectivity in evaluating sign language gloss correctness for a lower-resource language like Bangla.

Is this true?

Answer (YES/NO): NO